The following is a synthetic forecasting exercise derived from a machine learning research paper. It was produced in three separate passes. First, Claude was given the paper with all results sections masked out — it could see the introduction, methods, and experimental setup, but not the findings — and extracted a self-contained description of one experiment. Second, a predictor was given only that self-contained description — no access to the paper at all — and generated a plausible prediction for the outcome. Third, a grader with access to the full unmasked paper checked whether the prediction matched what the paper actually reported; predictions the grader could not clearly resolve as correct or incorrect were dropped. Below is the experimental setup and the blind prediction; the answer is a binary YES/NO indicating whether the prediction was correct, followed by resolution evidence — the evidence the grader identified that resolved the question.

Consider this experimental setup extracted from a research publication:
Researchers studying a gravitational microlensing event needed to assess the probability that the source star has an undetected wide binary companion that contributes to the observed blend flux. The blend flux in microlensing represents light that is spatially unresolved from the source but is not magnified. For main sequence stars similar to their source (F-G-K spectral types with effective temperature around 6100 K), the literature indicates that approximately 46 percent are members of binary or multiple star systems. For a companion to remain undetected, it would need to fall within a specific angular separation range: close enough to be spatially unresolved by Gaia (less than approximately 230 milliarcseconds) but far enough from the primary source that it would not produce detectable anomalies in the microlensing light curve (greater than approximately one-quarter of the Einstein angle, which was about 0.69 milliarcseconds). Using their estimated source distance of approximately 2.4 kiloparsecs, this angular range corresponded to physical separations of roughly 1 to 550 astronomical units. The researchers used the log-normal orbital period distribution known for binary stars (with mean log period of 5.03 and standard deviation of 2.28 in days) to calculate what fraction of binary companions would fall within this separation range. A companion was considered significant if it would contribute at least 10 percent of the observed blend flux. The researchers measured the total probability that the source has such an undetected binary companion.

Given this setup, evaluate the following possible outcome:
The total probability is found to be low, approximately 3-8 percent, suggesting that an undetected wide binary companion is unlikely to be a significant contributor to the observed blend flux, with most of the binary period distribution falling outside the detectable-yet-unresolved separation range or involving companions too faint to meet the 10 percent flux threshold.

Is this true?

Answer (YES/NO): NO